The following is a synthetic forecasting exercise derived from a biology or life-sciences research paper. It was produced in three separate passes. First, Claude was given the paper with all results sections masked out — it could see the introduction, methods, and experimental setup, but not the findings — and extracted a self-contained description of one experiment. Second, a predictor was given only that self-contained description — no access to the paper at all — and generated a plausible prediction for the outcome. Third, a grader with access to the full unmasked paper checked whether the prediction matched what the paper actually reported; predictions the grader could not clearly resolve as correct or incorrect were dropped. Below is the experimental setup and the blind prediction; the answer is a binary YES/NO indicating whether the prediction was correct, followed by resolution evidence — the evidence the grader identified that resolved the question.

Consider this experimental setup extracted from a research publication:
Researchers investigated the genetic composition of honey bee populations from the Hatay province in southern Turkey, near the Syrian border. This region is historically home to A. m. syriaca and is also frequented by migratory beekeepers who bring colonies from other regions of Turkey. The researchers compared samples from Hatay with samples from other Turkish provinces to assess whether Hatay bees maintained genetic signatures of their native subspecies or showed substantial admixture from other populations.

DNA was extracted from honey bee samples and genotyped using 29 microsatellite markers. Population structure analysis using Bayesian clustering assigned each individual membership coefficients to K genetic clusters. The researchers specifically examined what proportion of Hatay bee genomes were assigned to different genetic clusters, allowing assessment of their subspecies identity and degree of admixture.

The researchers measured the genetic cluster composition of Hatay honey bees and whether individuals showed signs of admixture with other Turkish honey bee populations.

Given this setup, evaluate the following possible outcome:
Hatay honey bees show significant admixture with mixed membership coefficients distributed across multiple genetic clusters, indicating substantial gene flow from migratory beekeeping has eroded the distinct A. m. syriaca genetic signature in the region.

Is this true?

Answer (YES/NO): NO